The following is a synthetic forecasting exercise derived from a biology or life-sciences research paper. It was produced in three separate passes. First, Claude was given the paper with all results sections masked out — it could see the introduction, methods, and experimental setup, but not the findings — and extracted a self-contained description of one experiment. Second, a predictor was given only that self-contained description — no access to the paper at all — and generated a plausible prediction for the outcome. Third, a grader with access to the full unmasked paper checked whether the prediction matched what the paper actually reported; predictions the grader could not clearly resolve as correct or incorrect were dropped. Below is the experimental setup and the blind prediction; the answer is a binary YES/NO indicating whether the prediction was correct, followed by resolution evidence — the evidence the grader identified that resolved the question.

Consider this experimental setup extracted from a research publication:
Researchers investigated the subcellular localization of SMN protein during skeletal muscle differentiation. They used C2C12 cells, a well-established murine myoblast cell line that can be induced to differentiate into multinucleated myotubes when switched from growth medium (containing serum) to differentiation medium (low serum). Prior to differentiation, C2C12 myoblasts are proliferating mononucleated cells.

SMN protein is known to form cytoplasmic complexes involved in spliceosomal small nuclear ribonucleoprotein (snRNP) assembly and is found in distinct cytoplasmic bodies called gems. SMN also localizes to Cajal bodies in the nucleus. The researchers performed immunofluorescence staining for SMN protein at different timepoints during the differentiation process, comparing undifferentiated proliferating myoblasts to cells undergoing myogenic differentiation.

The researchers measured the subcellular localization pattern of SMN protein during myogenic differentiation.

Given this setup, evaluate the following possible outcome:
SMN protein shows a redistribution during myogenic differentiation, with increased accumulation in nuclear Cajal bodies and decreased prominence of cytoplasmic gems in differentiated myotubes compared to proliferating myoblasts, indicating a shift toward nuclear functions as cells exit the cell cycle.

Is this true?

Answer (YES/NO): NO